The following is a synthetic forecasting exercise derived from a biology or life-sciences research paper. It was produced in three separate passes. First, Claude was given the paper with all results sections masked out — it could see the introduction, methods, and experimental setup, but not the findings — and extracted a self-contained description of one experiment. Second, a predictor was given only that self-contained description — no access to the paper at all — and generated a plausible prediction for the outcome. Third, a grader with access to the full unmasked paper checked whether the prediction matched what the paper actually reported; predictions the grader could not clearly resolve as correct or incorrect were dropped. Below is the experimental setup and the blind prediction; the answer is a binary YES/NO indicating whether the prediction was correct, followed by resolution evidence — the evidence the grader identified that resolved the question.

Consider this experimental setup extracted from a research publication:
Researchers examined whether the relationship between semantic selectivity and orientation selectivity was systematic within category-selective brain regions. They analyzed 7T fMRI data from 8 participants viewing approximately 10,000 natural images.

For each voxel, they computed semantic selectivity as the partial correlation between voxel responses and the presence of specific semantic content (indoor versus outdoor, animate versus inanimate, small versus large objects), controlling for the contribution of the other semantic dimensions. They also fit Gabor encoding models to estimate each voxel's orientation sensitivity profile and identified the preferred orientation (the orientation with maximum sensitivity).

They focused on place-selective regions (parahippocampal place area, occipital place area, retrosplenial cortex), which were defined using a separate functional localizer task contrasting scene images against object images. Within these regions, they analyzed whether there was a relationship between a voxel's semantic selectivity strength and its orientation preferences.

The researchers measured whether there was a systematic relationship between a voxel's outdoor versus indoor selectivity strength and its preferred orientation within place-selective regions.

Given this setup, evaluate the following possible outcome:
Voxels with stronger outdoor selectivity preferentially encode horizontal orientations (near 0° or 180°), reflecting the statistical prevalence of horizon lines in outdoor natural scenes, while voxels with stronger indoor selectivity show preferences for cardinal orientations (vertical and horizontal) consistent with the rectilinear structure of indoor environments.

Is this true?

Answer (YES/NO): NO